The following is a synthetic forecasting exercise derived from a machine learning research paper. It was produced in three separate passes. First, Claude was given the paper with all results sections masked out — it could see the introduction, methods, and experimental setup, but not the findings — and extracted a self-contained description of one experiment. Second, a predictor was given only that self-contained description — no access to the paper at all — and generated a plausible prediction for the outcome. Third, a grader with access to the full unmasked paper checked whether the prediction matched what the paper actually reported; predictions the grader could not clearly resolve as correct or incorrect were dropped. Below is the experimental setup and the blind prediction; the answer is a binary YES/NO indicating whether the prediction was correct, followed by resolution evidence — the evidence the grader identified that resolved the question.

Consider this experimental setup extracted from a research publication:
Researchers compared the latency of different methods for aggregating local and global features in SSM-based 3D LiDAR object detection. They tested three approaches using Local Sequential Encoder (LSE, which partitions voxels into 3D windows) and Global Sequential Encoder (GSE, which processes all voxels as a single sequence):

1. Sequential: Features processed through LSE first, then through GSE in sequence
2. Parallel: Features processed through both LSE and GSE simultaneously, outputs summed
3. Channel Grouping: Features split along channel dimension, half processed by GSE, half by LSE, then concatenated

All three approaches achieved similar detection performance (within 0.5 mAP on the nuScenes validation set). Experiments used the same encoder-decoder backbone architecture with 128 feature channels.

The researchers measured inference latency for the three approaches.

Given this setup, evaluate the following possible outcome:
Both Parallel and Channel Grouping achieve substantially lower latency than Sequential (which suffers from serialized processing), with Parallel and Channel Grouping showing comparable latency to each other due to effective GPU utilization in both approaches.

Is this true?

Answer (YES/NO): NO